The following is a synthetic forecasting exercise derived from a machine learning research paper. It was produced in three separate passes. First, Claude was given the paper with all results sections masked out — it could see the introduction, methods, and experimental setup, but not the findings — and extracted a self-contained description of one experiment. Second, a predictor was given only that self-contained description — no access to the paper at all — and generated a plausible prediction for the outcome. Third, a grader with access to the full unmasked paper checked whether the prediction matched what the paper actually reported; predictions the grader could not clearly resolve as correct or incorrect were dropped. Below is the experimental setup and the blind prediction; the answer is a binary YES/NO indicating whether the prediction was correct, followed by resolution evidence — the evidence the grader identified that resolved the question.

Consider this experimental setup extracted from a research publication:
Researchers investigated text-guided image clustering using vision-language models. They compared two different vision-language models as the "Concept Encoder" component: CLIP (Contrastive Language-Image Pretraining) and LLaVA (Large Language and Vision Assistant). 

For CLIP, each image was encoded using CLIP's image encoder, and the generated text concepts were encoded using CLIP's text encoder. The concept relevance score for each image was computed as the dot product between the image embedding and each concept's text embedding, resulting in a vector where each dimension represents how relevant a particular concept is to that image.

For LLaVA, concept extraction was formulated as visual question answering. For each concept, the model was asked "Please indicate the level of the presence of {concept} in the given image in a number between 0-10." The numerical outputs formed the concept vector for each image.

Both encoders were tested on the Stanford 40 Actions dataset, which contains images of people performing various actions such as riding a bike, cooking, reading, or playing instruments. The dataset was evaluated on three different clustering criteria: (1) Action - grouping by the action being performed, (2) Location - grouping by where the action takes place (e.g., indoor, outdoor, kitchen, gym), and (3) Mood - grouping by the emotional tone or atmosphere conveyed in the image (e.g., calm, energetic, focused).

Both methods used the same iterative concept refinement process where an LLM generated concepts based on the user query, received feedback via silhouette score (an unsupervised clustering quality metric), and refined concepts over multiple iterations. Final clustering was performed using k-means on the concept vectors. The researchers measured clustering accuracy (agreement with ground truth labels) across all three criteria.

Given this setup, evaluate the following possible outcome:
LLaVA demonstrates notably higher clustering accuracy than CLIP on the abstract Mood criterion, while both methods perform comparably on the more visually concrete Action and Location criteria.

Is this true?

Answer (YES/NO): NO